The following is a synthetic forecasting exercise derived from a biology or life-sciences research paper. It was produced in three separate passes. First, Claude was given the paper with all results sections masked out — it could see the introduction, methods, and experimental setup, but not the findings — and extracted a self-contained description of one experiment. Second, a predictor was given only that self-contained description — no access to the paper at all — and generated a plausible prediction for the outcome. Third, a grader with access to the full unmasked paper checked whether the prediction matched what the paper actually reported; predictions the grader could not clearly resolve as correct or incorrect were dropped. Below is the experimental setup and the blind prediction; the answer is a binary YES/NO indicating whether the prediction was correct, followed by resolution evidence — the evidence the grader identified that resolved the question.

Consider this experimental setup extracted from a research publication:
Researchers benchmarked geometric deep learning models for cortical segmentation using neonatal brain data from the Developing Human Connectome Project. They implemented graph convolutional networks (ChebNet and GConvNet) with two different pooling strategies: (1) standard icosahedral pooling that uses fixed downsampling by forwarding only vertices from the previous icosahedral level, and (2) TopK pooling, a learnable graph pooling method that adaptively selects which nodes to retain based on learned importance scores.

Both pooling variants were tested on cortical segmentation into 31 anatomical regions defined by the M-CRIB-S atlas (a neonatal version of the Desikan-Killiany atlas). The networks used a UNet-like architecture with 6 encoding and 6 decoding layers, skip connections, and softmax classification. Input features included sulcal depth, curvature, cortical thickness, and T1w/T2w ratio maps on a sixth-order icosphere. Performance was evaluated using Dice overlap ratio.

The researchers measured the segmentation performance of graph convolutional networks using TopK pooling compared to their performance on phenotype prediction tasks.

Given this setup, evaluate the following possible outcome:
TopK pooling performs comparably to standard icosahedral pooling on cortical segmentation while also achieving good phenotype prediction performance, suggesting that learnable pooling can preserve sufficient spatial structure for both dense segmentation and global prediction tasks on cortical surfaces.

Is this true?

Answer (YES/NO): NO